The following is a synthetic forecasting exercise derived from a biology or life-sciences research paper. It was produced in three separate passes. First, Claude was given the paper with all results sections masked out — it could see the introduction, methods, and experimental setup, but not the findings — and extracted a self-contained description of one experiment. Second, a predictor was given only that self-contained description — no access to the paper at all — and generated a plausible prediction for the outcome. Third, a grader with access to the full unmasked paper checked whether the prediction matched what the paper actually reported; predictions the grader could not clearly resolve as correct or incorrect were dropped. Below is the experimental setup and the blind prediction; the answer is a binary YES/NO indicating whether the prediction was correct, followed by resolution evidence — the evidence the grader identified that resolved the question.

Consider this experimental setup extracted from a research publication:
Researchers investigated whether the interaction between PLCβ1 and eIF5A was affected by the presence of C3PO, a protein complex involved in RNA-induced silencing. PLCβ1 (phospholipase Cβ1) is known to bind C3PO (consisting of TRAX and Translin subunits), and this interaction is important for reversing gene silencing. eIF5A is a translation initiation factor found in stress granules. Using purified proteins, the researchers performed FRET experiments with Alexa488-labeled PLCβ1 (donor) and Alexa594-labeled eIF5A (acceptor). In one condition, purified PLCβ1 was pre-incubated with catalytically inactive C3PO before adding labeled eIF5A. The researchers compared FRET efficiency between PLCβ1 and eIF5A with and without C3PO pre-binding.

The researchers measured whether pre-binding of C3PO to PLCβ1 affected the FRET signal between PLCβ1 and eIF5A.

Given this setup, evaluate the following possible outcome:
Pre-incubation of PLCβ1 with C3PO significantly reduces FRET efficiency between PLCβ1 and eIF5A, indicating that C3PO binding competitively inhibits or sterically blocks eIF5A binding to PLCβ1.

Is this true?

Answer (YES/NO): YES